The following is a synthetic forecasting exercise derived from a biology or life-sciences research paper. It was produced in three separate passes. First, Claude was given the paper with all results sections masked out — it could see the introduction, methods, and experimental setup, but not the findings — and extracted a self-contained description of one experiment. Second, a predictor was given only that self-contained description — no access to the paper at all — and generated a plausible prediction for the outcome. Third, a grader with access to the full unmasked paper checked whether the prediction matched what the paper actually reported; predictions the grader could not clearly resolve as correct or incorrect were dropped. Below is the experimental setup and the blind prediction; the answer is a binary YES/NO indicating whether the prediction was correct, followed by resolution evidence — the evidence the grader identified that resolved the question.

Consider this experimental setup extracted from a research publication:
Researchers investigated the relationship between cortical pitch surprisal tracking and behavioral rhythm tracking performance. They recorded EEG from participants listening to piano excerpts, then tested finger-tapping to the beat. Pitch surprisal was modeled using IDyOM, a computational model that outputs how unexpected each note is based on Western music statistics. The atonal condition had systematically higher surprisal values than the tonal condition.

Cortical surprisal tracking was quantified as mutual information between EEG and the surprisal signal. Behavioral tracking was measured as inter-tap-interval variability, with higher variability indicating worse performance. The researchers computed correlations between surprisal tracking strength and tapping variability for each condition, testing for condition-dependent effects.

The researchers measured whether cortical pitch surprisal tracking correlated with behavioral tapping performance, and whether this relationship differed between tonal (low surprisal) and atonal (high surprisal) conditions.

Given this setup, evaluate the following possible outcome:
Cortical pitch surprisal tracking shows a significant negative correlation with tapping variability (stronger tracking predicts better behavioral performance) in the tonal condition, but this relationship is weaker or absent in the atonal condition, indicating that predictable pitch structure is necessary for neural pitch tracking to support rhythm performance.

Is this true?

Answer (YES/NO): NO